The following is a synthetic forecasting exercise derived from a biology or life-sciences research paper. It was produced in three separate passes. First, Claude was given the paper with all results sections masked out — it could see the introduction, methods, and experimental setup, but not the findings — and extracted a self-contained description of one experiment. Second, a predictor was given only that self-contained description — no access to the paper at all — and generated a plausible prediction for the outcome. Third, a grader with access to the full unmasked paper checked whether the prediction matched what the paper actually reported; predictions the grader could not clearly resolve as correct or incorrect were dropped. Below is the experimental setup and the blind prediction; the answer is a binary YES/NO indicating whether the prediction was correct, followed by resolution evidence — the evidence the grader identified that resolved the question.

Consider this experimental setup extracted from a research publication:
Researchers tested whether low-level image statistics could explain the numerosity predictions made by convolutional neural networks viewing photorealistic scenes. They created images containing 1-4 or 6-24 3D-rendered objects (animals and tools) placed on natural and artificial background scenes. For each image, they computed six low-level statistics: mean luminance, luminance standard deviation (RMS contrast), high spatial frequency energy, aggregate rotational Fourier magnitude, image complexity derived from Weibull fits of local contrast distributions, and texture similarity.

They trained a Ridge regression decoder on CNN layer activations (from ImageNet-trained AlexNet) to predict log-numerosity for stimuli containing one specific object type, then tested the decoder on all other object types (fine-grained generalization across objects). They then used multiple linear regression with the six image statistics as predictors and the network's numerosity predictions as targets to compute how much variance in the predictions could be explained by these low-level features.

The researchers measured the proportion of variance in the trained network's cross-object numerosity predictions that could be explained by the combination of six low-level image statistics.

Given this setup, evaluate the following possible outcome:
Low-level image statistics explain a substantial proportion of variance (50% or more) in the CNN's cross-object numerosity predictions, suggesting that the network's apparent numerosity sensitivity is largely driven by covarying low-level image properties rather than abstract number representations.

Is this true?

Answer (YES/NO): NO